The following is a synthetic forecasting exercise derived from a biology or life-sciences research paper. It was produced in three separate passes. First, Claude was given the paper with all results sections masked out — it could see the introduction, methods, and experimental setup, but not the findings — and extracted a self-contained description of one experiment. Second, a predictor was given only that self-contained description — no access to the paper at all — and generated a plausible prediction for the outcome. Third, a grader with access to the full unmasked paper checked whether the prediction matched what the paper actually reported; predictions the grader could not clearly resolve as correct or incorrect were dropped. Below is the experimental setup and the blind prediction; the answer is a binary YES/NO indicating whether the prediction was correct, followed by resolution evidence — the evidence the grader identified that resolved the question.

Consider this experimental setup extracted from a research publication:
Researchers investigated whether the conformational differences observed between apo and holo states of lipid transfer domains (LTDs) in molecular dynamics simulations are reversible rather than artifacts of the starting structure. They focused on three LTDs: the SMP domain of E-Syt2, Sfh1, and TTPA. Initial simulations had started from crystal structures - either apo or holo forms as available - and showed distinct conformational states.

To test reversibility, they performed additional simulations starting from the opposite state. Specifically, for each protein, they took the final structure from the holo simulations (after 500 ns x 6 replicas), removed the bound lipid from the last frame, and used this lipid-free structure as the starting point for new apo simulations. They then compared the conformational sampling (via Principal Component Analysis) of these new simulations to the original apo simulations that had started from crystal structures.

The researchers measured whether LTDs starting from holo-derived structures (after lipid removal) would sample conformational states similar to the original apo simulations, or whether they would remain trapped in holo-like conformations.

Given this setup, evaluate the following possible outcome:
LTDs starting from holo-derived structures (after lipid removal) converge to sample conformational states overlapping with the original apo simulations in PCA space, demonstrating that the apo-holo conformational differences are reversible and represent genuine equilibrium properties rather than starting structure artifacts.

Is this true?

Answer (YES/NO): YES